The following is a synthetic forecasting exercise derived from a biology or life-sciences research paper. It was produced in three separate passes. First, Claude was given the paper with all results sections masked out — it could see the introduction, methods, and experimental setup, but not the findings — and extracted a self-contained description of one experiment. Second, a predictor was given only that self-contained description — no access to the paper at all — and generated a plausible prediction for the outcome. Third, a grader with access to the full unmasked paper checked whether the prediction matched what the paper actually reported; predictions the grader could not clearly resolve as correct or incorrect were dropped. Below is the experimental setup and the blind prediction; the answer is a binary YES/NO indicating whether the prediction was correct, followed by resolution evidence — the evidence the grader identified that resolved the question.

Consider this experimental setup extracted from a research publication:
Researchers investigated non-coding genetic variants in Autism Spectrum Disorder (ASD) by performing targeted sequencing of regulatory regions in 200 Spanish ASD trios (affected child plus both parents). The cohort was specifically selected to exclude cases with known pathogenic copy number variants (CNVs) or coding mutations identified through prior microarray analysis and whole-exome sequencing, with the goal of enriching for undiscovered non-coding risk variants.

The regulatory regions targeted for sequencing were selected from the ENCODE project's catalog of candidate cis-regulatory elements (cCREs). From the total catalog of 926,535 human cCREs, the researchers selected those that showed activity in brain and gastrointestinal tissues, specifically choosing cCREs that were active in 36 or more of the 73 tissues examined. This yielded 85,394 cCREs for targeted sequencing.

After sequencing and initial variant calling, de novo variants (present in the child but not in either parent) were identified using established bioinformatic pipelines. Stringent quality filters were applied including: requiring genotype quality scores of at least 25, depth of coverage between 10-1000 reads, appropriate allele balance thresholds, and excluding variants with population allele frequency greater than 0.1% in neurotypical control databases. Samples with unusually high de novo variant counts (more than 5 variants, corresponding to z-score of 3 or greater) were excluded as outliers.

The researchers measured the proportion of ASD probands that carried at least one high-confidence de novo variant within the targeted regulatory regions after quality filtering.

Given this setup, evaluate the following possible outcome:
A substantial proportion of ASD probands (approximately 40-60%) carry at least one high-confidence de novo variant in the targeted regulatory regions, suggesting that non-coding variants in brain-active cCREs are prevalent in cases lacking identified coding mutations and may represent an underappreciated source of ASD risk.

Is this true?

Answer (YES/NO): YES